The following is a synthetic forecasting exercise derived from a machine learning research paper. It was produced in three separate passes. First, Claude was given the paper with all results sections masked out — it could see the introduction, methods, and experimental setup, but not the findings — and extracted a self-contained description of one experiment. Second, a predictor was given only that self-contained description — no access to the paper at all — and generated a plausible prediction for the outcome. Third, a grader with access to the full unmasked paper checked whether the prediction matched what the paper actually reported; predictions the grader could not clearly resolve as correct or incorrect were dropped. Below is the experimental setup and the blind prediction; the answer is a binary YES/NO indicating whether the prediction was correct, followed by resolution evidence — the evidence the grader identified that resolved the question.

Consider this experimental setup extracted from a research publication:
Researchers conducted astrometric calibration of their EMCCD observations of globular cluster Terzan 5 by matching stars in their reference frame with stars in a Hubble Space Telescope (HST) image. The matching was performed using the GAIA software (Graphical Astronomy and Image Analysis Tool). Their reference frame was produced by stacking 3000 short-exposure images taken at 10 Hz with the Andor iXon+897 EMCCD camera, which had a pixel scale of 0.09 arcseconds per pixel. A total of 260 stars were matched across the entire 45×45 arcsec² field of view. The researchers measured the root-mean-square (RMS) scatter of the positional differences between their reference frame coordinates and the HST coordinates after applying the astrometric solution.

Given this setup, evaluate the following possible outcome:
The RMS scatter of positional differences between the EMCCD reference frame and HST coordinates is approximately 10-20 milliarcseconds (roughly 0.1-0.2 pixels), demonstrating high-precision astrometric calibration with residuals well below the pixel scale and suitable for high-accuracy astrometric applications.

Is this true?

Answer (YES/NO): NO